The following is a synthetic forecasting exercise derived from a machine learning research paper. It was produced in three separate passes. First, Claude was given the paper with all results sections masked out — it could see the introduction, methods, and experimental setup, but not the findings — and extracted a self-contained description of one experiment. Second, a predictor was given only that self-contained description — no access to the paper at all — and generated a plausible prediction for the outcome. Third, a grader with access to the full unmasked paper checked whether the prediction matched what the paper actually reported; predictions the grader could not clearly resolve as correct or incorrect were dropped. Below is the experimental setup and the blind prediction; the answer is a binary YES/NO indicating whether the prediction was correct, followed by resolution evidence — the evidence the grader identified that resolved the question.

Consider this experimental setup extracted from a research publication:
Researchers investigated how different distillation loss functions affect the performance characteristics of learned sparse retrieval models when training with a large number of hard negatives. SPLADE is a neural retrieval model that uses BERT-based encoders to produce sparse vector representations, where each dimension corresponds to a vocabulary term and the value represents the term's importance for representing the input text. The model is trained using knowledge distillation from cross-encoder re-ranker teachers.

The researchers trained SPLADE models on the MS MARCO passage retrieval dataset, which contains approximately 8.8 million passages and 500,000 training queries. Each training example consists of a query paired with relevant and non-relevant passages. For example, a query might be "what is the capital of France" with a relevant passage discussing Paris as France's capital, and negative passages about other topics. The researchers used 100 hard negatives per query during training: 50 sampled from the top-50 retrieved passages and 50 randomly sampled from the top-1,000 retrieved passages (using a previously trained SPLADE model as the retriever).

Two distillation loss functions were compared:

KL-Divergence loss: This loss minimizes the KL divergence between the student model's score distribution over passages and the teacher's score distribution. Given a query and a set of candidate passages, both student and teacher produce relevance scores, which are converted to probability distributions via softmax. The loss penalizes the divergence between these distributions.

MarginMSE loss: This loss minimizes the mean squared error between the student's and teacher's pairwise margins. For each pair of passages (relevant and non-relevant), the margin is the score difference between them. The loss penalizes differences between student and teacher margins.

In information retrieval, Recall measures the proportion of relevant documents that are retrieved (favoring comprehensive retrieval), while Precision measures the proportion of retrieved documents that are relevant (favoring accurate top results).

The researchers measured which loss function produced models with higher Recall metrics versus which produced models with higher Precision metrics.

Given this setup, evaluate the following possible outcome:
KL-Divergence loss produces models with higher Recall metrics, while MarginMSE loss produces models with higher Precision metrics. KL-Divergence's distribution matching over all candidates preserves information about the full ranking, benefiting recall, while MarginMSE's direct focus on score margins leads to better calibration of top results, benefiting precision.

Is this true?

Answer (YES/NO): NO